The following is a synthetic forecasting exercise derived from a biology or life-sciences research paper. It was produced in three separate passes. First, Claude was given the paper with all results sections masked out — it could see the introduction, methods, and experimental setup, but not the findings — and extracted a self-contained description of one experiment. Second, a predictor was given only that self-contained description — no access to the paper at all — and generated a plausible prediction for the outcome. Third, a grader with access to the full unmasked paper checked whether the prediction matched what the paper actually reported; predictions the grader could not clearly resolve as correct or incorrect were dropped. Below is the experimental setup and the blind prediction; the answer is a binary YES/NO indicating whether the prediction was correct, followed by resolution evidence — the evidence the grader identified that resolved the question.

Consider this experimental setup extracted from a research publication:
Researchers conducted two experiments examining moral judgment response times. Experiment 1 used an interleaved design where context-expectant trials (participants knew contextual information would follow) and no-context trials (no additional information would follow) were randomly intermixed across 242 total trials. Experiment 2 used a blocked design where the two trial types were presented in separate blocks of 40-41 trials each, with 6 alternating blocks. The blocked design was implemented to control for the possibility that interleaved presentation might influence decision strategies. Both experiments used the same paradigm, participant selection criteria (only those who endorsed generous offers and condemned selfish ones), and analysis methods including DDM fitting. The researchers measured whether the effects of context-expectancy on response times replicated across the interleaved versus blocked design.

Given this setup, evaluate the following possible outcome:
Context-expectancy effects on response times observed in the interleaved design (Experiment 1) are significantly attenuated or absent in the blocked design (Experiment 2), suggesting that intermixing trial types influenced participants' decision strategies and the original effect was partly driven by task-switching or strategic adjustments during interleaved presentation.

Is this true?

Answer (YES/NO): NO